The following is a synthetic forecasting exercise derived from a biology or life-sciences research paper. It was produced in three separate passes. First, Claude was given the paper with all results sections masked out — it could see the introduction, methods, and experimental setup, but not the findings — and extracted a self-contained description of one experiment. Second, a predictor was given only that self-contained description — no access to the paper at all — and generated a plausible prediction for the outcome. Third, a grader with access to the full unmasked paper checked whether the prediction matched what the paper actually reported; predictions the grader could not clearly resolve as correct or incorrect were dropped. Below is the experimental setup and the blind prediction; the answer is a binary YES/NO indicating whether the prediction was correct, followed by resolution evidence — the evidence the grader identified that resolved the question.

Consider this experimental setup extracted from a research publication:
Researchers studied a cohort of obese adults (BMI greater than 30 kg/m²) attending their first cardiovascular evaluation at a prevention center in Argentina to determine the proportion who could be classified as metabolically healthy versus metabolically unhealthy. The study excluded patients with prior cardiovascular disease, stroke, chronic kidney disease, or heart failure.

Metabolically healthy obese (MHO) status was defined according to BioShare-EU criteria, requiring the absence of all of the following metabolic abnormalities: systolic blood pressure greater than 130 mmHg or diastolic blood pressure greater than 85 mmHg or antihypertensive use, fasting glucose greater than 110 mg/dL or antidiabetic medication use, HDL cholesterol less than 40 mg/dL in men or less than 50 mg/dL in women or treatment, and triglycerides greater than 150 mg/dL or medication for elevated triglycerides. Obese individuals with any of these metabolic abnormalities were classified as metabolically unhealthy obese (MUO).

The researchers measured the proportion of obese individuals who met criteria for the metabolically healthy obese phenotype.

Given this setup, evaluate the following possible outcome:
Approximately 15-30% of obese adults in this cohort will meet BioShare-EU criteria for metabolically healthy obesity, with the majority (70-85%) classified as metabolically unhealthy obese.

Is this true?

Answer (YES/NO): NO